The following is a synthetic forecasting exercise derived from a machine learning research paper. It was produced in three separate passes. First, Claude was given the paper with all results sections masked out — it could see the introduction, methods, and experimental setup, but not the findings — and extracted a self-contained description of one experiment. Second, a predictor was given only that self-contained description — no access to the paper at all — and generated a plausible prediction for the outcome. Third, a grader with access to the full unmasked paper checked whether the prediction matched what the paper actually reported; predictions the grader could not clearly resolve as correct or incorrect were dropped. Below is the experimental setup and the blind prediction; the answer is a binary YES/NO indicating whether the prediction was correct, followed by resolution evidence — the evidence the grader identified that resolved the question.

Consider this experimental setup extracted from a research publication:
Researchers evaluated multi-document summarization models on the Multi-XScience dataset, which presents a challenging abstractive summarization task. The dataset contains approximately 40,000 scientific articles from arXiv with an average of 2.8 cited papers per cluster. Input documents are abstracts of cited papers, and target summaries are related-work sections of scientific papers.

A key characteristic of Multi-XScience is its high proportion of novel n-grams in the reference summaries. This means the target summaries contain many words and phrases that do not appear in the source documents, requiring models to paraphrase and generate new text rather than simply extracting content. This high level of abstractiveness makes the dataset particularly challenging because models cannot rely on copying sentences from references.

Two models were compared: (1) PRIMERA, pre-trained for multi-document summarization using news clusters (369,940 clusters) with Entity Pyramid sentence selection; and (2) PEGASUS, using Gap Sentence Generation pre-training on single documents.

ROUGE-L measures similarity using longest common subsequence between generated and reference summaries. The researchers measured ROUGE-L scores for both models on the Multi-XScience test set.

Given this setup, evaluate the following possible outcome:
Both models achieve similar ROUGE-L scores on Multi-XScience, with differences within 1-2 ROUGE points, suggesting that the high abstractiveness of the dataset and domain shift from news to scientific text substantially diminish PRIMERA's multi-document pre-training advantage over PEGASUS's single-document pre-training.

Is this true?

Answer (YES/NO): YES